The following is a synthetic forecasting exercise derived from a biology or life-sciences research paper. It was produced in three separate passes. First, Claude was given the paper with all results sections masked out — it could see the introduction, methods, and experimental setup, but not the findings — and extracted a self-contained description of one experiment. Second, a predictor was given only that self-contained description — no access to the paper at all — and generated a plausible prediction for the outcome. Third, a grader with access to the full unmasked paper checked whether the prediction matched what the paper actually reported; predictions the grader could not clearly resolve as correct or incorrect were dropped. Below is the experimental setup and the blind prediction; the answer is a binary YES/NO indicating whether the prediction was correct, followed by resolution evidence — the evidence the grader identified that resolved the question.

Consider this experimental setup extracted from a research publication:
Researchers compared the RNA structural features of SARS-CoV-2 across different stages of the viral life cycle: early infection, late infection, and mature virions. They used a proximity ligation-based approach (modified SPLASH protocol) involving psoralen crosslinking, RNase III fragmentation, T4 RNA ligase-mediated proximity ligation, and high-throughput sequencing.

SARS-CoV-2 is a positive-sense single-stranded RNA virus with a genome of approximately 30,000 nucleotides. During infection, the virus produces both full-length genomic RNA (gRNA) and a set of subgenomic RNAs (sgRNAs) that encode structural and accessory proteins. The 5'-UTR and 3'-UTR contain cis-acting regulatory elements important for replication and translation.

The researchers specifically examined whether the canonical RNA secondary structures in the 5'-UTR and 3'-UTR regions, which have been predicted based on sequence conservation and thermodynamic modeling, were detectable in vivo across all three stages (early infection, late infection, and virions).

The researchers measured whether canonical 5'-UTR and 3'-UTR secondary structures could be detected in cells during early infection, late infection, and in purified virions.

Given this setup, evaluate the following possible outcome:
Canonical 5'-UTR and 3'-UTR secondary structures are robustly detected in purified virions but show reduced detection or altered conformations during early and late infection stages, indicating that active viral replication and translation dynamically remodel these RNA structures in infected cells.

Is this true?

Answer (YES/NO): NO